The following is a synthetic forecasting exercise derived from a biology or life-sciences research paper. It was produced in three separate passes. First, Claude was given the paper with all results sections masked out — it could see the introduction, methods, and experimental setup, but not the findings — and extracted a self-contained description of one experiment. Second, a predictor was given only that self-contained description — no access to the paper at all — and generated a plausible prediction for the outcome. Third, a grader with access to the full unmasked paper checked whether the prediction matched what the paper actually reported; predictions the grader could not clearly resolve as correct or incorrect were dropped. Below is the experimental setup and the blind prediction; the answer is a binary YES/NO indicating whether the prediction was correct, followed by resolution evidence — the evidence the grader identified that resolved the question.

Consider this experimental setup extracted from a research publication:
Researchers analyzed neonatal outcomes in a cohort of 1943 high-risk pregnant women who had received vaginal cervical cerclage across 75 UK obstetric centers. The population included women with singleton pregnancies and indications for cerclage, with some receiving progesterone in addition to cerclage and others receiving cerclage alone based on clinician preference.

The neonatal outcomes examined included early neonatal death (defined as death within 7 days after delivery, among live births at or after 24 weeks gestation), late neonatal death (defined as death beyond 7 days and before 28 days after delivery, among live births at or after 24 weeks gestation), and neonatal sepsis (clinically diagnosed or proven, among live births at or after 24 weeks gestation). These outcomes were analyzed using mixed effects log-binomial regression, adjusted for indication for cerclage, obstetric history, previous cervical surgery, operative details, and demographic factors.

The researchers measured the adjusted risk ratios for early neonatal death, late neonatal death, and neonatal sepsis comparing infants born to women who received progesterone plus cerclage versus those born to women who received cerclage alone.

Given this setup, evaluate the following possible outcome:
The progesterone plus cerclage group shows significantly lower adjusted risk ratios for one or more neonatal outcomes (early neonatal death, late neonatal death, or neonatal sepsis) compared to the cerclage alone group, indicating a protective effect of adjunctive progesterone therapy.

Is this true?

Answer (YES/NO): NO